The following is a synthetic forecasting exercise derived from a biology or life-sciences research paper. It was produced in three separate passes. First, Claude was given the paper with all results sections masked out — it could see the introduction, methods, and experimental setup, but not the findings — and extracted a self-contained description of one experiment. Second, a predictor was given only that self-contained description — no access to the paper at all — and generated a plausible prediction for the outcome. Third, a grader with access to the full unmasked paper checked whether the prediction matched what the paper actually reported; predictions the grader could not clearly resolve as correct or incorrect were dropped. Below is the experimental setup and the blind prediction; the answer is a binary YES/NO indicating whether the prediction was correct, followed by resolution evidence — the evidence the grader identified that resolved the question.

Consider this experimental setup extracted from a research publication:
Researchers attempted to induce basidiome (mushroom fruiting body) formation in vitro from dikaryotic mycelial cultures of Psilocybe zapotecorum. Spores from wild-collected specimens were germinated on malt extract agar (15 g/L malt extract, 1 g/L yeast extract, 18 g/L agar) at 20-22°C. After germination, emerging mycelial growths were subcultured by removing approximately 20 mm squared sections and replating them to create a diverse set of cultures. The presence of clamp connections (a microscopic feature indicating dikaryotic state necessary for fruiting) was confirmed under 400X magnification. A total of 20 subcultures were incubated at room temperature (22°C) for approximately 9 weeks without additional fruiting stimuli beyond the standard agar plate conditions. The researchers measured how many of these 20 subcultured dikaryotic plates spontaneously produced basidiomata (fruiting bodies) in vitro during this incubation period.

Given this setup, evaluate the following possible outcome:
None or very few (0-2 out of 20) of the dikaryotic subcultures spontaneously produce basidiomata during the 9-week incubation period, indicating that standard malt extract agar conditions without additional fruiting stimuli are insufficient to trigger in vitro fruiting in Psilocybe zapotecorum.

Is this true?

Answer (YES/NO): YES